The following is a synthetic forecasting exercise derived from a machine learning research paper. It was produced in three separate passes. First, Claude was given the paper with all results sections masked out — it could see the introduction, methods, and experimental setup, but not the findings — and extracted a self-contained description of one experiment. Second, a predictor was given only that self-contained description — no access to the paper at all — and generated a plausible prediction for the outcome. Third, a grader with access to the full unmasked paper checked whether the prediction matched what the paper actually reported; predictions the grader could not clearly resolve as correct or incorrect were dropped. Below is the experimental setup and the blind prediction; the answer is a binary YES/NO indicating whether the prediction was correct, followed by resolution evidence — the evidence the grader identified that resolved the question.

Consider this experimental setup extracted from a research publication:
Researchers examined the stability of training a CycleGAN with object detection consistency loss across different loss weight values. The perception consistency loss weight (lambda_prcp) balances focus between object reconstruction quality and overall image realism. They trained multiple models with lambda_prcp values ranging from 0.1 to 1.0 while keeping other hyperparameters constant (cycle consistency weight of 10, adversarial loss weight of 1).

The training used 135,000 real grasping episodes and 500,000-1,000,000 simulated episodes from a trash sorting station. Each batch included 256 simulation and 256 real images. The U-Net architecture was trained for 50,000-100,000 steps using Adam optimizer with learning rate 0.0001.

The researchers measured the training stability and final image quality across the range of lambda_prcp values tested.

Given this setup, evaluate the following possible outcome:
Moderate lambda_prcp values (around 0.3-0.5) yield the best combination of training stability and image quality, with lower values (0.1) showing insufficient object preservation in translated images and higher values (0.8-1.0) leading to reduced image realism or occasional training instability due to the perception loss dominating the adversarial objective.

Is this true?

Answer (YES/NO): NO